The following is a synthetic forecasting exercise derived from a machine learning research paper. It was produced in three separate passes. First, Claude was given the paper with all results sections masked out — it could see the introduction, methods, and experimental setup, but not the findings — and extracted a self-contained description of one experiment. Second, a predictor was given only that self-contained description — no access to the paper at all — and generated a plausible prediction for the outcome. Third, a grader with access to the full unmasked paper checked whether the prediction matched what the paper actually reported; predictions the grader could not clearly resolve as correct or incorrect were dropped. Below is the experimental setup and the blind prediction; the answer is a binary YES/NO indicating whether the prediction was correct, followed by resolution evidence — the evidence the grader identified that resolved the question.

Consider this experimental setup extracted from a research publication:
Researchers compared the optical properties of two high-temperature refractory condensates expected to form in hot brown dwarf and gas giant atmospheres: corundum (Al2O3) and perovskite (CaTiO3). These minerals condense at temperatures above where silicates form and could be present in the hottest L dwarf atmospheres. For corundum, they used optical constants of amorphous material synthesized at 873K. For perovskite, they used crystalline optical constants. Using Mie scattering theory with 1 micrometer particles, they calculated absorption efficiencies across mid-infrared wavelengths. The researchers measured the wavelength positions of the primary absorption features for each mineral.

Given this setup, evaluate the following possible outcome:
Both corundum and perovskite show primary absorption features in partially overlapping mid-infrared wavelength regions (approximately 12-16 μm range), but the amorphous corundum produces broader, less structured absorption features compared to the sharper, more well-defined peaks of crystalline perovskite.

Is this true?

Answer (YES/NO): NO